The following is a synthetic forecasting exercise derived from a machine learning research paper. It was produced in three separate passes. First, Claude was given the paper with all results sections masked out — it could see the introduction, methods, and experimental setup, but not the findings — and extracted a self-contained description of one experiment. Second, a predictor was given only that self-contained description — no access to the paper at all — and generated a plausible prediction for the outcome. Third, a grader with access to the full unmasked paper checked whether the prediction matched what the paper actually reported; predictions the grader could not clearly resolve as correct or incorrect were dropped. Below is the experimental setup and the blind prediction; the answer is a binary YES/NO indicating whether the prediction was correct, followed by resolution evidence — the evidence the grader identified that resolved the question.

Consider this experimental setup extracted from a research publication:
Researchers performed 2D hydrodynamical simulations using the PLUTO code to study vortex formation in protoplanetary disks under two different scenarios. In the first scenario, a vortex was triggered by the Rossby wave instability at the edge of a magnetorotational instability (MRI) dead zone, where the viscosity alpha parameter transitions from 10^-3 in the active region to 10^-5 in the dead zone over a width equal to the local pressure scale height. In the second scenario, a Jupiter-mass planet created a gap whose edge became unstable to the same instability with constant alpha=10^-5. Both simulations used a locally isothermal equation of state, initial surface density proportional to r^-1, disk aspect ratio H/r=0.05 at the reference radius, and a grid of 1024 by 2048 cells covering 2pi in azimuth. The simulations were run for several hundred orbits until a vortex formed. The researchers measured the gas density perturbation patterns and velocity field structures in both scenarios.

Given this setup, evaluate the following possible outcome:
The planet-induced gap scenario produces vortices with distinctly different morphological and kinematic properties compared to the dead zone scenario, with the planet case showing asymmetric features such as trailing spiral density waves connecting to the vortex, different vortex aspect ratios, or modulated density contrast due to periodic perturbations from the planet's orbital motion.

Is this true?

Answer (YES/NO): NO